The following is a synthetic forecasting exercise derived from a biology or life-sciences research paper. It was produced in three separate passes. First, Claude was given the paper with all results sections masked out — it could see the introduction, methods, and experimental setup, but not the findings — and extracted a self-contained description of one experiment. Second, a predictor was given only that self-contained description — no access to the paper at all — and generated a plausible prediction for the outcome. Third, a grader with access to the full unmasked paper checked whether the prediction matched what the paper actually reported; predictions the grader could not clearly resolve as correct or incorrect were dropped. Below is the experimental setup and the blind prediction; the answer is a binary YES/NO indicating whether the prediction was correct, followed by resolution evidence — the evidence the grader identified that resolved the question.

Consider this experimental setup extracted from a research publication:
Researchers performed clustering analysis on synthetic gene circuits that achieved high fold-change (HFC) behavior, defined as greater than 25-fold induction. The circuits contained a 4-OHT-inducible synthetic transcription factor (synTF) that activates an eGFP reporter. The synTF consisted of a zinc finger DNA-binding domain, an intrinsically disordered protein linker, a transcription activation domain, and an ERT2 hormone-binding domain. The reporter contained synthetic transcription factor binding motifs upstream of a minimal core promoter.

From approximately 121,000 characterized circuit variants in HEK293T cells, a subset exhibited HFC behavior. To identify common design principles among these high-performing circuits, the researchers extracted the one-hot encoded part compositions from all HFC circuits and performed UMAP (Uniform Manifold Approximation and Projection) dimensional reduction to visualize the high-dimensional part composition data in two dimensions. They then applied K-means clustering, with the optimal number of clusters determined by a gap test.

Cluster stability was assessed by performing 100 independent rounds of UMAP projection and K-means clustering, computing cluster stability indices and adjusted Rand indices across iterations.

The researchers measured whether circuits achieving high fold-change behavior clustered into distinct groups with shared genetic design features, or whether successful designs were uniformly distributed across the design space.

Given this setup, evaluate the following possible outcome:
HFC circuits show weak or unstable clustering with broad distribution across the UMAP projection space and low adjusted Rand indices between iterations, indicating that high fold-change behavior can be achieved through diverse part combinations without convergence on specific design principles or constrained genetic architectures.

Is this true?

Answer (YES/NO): NO